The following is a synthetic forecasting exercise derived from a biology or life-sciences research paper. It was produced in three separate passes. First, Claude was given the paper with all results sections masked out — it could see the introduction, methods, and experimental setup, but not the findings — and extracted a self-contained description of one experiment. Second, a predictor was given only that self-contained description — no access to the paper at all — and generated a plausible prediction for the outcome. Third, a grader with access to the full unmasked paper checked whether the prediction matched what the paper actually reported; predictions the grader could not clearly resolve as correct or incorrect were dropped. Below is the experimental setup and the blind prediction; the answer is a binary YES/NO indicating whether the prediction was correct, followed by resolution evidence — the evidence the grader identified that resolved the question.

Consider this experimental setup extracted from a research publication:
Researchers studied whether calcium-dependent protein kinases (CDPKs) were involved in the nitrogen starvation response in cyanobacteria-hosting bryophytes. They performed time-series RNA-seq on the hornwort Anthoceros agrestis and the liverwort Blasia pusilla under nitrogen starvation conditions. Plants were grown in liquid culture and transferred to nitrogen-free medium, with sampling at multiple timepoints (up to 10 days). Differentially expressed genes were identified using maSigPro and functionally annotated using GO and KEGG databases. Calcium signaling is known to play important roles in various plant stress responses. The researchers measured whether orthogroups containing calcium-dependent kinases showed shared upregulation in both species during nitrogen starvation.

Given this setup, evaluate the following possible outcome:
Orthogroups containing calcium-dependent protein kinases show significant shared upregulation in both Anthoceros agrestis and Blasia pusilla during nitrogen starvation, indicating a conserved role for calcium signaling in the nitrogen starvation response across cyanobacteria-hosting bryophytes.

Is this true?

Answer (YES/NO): YES